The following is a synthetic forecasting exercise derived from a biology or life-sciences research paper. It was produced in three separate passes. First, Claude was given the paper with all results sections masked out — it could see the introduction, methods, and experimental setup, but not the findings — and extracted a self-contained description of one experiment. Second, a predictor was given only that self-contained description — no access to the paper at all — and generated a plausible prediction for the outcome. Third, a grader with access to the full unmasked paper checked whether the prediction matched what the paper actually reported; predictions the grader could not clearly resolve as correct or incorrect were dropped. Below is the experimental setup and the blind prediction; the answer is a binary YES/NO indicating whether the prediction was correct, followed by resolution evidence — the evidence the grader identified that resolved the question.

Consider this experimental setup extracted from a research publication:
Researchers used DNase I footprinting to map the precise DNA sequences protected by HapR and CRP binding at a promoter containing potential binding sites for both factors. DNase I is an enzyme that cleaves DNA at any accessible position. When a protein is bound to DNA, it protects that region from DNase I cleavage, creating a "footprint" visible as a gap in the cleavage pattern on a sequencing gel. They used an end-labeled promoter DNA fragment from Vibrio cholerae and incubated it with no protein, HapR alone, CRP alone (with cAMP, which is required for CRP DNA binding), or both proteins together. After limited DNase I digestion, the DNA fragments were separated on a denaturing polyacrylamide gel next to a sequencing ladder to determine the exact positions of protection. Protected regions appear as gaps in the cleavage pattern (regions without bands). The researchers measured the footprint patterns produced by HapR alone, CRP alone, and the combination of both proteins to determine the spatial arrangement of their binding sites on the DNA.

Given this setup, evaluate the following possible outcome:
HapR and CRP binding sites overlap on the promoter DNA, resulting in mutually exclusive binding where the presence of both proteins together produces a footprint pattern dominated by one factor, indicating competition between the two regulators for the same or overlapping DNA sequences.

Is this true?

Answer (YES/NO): NO